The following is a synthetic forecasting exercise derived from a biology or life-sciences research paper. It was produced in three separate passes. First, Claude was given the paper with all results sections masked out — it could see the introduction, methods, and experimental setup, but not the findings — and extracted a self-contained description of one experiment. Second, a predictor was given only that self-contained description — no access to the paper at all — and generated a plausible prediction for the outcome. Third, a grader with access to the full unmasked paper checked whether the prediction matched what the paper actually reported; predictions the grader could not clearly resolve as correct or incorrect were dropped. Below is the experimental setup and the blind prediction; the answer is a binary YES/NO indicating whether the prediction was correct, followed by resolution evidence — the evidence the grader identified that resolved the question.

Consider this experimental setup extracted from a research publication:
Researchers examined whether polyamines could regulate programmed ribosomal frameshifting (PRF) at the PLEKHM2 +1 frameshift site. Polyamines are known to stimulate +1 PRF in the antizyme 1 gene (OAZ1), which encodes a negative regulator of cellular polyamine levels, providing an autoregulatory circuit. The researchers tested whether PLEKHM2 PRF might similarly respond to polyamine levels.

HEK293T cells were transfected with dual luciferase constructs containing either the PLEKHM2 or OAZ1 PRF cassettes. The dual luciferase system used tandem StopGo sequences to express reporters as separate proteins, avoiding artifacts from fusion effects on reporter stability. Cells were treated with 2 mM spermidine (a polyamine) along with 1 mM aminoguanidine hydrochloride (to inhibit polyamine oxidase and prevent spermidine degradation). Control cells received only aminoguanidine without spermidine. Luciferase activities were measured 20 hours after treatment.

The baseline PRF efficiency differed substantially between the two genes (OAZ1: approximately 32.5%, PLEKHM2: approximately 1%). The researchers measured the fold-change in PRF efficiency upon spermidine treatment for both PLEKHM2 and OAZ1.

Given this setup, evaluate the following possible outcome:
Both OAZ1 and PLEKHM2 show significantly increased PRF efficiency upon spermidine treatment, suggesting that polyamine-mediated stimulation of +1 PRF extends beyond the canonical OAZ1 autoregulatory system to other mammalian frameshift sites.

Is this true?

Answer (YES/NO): YES